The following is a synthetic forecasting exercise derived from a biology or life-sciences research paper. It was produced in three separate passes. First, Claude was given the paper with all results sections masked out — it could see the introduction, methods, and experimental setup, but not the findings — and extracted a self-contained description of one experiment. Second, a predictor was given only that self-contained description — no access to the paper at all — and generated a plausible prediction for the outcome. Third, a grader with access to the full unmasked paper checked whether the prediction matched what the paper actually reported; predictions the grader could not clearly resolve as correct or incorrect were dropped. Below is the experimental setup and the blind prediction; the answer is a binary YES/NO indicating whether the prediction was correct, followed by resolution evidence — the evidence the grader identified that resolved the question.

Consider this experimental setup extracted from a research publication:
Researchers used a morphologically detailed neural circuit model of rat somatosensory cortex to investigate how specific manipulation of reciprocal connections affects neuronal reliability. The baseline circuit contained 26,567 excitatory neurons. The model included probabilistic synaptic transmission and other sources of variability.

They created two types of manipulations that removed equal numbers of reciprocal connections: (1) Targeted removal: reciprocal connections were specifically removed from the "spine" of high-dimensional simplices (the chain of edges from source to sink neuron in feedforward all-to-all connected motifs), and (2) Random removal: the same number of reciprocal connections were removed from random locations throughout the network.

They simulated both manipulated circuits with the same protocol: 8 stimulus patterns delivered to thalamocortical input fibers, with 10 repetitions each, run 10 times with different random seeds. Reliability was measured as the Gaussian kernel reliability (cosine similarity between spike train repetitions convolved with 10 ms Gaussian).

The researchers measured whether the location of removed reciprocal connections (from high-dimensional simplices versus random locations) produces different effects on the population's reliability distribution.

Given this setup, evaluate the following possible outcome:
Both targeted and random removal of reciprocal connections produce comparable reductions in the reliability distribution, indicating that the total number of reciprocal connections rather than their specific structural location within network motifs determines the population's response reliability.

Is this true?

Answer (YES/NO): NO